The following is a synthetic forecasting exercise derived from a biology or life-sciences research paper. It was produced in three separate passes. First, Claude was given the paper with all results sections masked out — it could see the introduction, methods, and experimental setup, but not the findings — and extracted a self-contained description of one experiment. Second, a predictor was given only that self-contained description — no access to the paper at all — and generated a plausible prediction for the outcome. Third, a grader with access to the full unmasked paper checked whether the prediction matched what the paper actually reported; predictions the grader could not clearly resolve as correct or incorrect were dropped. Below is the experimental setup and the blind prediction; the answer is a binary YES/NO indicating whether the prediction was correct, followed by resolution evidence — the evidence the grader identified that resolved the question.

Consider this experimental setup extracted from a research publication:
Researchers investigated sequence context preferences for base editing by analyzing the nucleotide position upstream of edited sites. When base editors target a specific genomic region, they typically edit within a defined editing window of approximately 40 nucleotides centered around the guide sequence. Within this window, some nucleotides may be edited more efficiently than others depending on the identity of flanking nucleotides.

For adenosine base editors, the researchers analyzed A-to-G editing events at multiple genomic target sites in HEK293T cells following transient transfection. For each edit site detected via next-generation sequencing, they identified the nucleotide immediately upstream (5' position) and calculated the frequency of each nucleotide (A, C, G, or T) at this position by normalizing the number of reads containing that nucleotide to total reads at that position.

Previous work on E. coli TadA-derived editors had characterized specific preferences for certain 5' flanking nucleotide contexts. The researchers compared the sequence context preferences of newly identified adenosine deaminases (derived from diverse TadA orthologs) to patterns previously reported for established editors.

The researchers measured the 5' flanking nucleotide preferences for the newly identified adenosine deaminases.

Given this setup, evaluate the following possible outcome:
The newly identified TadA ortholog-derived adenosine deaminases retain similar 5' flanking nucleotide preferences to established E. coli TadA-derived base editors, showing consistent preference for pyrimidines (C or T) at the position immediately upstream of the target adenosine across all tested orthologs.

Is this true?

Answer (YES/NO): NO